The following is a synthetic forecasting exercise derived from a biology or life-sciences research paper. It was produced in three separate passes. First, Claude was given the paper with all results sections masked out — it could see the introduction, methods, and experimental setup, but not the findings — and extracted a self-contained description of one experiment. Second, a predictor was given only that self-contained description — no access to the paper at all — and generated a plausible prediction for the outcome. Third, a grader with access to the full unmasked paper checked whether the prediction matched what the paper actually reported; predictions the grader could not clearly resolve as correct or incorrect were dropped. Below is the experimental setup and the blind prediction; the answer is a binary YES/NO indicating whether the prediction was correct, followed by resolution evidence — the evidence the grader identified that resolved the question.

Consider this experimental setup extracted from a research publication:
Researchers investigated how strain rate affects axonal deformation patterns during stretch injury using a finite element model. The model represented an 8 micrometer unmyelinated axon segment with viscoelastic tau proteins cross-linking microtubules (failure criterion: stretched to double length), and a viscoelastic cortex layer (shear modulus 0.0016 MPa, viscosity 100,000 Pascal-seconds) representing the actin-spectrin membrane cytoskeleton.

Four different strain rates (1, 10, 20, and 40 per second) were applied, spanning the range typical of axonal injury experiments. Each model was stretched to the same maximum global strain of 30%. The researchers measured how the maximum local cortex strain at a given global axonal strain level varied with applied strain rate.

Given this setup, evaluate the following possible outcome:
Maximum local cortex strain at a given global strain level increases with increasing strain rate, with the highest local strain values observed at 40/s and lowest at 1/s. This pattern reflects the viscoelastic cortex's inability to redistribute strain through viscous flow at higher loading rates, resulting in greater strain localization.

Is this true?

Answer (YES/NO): NO